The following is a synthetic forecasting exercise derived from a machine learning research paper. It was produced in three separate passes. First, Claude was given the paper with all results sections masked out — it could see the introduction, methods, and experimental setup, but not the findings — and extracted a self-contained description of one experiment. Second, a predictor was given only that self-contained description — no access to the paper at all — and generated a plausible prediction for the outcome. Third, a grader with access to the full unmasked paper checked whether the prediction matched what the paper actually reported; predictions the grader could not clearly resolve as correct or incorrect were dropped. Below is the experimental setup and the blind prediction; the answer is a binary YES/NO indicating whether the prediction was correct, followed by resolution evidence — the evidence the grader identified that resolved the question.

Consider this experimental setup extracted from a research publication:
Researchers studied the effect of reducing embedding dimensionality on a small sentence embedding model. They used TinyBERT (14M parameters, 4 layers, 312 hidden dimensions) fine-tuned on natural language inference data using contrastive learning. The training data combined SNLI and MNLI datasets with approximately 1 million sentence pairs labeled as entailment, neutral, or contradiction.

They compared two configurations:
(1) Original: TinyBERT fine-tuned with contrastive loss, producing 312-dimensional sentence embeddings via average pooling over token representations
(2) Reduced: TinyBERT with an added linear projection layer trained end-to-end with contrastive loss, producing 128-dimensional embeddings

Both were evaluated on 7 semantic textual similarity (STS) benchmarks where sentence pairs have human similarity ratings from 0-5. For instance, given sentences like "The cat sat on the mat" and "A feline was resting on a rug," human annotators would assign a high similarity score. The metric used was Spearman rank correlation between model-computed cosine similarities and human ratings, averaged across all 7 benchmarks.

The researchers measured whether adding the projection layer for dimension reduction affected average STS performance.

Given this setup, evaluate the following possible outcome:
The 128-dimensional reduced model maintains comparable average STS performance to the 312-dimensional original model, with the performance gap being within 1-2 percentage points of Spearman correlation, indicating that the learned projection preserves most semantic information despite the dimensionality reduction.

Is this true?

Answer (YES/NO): YES